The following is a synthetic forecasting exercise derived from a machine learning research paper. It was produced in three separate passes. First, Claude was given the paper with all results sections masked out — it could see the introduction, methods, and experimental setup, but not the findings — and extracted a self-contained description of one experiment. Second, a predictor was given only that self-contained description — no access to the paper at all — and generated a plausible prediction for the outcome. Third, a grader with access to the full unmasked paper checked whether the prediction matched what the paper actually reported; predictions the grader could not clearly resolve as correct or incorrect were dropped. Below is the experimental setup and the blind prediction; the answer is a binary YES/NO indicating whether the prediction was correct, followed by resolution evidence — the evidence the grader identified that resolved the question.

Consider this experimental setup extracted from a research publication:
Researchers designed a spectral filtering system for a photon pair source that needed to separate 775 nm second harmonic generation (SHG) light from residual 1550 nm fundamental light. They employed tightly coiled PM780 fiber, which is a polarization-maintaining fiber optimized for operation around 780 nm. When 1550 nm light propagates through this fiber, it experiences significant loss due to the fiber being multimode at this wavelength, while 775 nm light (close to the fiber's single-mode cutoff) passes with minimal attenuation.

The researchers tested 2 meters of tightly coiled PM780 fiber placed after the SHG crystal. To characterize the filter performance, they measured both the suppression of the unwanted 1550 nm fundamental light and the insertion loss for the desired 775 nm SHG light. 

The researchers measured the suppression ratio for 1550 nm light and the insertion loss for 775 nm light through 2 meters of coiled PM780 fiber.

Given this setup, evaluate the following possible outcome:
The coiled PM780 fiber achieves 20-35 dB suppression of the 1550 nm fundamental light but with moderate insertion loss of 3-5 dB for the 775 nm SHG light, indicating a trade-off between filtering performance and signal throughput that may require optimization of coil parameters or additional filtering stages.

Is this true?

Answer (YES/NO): NO